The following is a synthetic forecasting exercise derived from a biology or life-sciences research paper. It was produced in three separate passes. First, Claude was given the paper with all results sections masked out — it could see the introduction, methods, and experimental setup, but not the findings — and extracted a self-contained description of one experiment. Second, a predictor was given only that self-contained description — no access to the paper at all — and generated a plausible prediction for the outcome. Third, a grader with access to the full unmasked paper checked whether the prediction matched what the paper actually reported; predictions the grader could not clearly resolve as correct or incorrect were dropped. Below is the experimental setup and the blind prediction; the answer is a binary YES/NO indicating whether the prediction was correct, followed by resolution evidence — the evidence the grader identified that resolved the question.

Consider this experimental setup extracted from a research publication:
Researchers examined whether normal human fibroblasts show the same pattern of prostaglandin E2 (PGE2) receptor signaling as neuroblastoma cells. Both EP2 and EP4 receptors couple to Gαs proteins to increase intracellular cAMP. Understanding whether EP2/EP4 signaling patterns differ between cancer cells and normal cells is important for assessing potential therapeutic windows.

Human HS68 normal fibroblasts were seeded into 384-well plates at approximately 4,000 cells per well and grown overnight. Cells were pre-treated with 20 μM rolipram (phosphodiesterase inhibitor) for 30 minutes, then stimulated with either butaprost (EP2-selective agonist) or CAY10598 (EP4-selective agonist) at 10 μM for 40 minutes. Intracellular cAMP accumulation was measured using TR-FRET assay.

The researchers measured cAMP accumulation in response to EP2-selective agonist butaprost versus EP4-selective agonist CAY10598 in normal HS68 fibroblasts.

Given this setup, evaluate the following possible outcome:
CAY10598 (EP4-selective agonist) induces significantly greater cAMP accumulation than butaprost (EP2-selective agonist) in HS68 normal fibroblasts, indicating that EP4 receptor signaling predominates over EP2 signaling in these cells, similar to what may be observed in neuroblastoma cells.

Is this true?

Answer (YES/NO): NO